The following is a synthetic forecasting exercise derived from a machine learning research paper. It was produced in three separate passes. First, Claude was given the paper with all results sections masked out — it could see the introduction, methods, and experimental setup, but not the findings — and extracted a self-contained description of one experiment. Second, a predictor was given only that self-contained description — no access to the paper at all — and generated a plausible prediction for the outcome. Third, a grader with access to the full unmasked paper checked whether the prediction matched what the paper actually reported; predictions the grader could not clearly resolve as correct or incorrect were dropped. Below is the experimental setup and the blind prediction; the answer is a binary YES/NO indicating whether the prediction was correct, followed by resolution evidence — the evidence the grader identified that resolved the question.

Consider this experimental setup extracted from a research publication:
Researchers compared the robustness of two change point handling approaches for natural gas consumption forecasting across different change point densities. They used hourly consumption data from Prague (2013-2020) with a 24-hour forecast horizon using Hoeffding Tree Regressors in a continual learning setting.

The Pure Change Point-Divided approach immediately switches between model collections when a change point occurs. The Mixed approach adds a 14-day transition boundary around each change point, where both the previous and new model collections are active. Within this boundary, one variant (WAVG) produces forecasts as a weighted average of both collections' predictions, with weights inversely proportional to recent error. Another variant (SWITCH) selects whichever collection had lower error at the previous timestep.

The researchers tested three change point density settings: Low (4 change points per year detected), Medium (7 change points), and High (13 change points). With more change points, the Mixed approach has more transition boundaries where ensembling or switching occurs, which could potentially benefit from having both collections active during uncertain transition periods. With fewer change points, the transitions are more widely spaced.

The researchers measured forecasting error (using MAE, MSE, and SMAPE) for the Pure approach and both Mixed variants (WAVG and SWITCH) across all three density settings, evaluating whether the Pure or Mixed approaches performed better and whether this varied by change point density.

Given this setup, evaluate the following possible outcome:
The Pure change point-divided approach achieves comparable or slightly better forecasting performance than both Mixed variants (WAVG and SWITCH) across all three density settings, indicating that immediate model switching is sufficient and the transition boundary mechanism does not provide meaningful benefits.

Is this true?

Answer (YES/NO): YES